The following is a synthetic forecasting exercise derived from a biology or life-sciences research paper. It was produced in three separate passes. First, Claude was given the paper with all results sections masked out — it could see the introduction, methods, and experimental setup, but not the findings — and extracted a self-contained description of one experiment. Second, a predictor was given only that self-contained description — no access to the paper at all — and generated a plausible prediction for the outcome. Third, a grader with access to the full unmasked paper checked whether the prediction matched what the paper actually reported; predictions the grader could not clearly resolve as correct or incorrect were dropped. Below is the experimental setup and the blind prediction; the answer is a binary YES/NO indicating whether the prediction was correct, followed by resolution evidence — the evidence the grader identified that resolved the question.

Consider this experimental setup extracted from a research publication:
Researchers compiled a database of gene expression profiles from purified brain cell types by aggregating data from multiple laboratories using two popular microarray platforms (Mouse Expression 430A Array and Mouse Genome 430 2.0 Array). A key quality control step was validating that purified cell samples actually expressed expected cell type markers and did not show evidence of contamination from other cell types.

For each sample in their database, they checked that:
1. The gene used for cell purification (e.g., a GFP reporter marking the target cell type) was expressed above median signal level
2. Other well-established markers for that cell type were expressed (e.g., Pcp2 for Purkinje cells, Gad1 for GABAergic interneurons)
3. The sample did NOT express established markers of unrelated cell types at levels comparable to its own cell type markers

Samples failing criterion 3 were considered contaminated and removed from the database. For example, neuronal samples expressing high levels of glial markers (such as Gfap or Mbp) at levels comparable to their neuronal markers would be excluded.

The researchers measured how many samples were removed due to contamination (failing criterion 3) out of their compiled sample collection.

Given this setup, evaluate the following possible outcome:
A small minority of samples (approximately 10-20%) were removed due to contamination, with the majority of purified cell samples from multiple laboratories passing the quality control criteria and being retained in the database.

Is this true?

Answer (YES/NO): NO